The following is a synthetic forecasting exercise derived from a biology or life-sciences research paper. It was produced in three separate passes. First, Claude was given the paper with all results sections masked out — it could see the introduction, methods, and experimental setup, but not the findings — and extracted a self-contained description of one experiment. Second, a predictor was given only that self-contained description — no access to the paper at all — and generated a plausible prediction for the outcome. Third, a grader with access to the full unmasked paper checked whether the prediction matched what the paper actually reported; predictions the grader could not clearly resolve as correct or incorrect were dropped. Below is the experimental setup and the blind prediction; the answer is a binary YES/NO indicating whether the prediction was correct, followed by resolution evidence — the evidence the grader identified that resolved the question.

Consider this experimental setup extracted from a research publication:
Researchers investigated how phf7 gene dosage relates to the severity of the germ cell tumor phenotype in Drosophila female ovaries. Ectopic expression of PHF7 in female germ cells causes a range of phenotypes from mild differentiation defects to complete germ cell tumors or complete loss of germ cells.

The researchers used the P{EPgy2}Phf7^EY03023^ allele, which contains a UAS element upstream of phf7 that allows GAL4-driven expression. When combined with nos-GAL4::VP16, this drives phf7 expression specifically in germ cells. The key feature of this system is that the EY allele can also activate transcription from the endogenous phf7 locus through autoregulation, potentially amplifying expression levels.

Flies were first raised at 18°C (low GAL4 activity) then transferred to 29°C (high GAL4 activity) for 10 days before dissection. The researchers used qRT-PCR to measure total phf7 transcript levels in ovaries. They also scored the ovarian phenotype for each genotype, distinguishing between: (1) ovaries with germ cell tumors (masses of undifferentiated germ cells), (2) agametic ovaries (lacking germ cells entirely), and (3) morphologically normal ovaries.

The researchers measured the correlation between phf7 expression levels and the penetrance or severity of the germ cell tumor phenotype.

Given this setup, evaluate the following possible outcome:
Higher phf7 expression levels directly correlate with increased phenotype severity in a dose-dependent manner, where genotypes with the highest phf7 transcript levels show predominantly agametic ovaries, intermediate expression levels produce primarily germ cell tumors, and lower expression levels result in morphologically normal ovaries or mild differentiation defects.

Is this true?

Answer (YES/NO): NO